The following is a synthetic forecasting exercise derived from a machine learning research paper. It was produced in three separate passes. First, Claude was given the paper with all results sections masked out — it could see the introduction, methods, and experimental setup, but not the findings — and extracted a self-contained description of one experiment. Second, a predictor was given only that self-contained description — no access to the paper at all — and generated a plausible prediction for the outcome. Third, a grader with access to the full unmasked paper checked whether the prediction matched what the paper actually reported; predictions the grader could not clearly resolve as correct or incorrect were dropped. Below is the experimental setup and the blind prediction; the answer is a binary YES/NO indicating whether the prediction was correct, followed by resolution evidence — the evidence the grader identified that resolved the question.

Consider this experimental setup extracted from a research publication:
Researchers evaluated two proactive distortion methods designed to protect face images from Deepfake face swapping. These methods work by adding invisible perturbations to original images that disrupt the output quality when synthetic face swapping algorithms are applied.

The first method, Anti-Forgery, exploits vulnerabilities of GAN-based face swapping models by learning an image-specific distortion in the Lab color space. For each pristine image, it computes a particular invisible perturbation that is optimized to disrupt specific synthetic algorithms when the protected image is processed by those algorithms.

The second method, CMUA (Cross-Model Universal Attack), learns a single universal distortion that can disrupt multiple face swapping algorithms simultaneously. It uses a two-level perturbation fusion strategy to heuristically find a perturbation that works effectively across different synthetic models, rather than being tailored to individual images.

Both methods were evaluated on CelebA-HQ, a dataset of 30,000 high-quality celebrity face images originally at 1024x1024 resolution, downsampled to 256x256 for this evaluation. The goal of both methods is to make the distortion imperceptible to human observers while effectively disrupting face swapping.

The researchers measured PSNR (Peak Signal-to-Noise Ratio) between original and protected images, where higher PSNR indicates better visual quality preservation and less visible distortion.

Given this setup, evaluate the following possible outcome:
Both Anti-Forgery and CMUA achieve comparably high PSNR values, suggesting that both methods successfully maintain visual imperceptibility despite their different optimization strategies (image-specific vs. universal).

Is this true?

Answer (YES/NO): NO